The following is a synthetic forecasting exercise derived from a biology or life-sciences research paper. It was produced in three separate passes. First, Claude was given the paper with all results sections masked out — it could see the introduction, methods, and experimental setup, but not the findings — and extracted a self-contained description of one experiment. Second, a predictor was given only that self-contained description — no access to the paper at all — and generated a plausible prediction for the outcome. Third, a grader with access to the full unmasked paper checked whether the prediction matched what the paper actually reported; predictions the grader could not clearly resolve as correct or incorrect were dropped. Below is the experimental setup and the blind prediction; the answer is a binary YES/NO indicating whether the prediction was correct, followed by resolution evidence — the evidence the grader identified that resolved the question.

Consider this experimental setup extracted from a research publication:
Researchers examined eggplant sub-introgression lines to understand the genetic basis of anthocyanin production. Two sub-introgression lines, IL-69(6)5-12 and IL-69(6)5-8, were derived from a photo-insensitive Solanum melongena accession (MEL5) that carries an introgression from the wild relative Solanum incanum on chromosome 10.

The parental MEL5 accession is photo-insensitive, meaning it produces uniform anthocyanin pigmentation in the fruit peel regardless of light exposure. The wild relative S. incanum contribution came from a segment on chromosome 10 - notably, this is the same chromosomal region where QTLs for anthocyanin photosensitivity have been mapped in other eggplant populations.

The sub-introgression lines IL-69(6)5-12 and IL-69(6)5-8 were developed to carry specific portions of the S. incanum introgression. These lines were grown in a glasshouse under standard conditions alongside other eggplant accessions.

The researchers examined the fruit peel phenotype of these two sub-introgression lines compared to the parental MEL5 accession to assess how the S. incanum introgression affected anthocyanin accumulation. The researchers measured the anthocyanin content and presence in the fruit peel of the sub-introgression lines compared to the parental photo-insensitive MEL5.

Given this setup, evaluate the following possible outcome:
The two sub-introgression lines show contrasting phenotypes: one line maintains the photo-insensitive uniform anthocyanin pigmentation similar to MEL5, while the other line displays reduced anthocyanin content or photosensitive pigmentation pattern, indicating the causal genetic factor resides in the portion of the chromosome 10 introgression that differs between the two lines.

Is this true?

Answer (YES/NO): NO